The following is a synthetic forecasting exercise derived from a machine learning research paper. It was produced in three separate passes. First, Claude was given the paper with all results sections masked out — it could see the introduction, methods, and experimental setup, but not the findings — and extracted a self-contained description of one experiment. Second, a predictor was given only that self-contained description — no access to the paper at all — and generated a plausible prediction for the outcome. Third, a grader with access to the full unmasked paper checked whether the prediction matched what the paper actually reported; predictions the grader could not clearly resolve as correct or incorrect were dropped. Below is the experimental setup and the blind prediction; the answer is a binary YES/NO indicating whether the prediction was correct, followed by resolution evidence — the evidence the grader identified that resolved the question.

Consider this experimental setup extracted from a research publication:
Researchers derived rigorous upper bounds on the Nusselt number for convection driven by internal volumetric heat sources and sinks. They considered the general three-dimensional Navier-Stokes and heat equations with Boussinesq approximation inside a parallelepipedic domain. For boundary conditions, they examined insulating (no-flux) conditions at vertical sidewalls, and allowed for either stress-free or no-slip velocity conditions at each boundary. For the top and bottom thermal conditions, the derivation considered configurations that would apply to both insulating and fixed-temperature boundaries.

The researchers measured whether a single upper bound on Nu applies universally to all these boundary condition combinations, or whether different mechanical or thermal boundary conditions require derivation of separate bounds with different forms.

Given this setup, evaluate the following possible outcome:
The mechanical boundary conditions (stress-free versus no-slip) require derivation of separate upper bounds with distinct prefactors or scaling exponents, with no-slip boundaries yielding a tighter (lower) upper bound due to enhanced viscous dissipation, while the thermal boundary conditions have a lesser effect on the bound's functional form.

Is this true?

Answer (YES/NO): NO